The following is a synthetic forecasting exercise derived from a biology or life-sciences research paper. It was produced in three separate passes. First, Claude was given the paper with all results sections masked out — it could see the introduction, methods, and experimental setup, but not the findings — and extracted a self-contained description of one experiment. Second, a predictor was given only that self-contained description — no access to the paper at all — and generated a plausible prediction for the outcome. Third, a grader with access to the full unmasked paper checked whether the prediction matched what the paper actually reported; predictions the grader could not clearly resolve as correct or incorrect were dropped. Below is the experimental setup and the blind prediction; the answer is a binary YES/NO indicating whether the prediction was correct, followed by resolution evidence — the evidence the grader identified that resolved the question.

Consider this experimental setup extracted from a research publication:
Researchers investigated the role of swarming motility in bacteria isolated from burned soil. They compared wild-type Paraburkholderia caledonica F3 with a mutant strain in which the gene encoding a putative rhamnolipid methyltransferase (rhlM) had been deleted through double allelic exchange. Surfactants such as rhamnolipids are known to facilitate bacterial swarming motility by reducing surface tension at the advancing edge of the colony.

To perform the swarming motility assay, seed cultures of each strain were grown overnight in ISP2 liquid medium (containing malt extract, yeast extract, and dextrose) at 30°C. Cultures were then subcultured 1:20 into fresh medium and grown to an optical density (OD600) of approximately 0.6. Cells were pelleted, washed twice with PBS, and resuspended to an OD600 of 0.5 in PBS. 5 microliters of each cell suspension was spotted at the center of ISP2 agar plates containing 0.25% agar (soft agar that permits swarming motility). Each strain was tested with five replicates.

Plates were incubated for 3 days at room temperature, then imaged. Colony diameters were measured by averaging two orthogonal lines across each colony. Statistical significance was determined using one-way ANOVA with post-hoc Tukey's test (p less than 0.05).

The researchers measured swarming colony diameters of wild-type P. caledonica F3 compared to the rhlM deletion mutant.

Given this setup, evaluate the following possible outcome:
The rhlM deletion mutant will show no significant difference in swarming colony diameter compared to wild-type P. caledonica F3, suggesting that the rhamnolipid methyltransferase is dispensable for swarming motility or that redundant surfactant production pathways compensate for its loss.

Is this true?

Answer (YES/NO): NO